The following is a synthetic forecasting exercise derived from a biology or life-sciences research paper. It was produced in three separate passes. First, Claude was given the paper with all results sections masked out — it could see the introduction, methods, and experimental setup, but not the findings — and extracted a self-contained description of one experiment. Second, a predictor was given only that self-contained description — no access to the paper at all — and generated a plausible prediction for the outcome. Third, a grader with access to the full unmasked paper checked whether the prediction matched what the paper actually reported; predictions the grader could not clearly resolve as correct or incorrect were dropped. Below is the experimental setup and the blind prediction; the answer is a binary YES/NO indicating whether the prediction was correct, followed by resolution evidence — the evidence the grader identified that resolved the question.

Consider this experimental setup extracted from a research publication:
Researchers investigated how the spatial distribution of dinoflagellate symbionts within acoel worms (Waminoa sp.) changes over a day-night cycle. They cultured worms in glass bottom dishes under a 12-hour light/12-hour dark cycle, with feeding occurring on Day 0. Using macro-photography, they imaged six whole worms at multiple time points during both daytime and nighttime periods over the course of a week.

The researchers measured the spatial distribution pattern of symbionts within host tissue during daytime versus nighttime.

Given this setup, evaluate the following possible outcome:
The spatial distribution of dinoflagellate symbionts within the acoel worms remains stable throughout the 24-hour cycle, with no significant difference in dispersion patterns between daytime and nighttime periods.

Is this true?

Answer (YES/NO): NO